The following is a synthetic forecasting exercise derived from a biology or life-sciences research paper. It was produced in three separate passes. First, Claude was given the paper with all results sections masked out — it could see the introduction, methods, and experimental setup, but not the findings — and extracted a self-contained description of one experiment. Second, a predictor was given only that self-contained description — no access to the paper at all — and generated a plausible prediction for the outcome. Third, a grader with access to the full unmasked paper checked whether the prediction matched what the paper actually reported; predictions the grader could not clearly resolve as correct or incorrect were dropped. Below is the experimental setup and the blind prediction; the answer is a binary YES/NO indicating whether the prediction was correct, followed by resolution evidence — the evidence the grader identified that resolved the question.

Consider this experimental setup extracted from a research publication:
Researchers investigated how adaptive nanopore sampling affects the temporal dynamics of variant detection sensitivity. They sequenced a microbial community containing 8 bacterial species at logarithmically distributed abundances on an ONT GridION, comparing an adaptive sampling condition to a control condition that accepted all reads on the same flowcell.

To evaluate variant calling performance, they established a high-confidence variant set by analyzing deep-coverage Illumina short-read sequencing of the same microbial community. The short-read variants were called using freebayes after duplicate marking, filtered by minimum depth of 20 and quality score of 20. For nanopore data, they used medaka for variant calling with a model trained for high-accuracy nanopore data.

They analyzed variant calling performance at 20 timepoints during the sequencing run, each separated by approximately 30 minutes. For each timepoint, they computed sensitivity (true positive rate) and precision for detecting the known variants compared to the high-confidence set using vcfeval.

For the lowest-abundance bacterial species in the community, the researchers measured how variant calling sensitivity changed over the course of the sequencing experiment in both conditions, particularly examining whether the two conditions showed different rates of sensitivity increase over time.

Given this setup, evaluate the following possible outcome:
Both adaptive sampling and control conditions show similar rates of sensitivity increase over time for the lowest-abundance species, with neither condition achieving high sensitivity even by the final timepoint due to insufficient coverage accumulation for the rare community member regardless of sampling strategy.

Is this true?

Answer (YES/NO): NO